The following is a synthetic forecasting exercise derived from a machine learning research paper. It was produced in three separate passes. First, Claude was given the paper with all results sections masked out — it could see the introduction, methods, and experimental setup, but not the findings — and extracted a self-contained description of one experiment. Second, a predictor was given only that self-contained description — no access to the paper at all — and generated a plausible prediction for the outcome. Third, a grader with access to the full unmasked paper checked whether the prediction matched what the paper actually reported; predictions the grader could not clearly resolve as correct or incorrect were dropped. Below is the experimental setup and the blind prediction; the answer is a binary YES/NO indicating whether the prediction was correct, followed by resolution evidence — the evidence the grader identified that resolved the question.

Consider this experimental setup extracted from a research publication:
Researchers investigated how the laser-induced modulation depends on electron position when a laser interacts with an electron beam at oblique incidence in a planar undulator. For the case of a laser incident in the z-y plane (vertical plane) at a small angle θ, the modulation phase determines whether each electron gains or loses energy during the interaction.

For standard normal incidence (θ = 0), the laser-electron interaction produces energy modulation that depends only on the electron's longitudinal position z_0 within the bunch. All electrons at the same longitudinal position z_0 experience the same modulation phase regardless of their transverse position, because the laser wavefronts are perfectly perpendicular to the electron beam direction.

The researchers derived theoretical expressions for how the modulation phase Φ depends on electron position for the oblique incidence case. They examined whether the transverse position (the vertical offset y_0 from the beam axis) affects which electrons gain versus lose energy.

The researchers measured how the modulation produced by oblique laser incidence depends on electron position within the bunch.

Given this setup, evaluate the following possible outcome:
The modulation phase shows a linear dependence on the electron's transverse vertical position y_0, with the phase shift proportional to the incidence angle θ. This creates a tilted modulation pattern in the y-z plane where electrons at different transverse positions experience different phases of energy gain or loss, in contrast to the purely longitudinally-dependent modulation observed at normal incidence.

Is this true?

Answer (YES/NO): YES